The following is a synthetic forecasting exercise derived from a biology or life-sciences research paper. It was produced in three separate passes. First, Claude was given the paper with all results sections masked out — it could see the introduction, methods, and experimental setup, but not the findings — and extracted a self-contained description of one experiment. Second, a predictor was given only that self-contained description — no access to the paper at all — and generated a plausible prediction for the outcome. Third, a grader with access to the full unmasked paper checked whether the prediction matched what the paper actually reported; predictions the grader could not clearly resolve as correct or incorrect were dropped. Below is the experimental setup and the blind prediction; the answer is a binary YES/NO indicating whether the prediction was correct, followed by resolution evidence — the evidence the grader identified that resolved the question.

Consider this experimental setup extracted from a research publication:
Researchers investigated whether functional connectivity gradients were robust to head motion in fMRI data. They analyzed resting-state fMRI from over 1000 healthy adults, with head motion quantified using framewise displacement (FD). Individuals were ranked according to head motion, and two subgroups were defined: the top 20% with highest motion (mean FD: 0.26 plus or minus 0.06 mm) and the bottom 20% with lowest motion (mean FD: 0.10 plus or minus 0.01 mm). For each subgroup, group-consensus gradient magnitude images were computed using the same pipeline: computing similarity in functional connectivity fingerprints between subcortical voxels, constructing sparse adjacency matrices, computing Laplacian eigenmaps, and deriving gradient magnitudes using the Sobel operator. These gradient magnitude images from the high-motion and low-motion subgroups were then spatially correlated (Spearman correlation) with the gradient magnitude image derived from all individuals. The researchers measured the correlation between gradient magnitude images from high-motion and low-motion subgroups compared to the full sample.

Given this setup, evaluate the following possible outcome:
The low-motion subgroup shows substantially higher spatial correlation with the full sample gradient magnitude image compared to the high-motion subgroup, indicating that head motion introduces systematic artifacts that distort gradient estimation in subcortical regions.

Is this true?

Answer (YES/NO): NO